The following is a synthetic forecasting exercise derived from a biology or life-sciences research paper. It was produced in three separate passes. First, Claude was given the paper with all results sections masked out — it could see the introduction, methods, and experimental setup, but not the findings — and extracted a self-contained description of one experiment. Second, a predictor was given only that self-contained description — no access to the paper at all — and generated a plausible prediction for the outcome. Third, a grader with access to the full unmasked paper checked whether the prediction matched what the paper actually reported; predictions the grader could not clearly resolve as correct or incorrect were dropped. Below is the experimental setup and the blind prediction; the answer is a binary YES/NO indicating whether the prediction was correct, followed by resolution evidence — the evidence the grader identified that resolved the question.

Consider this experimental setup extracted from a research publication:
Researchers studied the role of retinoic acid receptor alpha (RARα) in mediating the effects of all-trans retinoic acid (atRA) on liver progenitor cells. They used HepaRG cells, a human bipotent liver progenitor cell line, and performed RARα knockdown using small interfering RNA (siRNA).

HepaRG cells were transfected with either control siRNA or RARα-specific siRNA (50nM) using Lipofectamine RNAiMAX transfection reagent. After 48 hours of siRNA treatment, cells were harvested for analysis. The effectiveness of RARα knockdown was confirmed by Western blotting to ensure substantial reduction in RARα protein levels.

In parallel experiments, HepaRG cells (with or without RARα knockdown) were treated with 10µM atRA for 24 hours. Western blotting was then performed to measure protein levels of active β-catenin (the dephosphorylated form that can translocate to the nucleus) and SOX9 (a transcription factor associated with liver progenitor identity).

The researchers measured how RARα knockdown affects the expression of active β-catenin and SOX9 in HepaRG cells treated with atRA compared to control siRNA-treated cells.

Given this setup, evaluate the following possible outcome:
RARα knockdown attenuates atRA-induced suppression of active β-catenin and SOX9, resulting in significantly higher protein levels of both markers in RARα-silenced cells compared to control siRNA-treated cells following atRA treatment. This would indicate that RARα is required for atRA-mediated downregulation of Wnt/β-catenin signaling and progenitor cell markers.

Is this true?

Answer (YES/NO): NO